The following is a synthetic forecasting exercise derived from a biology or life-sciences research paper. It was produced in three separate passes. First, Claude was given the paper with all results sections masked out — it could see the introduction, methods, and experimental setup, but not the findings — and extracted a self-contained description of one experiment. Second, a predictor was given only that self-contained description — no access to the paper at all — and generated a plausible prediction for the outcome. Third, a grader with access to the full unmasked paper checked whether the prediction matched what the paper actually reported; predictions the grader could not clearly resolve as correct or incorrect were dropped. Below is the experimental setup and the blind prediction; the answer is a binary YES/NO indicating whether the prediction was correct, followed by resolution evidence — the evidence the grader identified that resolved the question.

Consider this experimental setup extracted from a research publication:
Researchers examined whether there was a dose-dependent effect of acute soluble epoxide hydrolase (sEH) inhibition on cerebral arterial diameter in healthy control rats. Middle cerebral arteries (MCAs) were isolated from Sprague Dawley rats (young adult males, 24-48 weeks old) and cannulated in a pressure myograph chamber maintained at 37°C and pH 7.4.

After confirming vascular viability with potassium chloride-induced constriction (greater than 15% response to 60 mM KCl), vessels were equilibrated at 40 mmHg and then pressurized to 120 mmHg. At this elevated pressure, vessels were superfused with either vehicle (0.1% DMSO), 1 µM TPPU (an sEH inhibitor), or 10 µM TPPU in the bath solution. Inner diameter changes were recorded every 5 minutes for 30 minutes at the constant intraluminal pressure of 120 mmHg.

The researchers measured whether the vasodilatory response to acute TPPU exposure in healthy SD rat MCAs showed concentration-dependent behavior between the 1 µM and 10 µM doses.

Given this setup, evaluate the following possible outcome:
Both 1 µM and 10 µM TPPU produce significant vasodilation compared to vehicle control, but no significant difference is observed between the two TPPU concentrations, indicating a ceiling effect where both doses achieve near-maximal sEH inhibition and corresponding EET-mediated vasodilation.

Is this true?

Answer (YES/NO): NO